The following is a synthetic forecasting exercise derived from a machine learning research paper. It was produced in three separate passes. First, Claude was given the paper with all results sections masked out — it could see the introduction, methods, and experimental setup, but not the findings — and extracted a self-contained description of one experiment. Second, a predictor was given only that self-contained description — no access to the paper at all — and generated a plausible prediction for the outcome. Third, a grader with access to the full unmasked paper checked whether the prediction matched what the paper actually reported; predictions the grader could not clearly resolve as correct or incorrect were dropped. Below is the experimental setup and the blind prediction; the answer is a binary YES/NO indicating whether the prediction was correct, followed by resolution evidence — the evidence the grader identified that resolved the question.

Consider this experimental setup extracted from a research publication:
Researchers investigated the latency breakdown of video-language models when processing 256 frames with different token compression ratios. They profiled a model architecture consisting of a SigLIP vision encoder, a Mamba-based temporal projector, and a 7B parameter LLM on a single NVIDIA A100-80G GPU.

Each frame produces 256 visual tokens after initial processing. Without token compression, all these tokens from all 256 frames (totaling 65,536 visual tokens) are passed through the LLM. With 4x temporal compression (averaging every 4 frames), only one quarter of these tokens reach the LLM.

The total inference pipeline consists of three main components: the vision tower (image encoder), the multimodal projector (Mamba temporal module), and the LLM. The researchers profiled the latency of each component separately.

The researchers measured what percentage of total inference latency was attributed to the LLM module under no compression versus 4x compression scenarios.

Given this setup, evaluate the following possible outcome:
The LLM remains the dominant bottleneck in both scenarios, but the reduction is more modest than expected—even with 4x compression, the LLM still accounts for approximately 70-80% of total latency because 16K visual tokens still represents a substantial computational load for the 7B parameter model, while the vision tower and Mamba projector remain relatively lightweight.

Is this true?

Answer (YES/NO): NO